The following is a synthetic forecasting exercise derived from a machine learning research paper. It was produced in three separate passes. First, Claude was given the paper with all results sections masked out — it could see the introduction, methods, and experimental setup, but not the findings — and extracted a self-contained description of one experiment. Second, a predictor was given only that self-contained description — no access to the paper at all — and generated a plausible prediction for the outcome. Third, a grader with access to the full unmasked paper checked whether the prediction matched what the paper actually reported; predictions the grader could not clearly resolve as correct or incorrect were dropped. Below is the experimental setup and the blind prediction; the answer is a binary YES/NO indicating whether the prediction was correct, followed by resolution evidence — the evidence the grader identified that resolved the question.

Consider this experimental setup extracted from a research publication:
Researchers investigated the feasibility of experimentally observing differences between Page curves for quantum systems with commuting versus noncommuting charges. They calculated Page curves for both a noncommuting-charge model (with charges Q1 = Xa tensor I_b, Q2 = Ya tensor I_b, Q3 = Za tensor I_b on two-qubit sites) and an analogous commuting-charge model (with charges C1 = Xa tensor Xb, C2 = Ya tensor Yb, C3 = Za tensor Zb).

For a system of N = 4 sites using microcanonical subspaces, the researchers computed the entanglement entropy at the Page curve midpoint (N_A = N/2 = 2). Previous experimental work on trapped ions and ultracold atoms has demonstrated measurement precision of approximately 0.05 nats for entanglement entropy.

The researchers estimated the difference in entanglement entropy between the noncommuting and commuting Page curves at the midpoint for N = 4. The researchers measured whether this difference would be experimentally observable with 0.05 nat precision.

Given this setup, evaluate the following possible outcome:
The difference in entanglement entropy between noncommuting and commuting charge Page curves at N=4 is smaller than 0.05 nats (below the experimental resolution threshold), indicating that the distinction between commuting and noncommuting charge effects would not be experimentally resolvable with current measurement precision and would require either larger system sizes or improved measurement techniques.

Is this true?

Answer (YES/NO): NO